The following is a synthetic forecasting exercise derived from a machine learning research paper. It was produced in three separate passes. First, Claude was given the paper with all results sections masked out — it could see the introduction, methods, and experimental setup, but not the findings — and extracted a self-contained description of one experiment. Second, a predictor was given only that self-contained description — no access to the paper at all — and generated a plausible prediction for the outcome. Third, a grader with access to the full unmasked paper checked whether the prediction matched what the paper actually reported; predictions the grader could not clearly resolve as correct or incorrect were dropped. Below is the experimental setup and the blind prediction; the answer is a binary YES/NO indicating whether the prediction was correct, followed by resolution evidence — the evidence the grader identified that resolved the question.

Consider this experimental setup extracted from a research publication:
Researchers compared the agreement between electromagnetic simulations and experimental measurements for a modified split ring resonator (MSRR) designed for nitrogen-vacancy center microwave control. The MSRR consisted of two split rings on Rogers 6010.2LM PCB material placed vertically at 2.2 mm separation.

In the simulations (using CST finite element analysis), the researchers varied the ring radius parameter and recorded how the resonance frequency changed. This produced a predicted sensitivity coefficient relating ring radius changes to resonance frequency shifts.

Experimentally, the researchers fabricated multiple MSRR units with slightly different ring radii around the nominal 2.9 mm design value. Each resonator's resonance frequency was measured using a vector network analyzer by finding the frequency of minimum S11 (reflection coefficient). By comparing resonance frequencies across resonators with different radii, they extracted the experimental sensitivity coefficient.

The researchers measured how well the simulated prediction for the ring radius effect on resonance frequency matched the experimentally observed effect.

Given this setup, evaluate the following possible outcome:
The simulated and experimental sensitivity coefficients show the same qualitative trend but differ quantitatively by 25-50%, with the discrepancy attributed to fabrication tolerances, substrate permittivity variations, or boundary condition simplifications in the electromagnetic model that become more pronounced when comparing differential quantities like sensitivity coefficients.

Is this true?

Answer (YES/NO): NO